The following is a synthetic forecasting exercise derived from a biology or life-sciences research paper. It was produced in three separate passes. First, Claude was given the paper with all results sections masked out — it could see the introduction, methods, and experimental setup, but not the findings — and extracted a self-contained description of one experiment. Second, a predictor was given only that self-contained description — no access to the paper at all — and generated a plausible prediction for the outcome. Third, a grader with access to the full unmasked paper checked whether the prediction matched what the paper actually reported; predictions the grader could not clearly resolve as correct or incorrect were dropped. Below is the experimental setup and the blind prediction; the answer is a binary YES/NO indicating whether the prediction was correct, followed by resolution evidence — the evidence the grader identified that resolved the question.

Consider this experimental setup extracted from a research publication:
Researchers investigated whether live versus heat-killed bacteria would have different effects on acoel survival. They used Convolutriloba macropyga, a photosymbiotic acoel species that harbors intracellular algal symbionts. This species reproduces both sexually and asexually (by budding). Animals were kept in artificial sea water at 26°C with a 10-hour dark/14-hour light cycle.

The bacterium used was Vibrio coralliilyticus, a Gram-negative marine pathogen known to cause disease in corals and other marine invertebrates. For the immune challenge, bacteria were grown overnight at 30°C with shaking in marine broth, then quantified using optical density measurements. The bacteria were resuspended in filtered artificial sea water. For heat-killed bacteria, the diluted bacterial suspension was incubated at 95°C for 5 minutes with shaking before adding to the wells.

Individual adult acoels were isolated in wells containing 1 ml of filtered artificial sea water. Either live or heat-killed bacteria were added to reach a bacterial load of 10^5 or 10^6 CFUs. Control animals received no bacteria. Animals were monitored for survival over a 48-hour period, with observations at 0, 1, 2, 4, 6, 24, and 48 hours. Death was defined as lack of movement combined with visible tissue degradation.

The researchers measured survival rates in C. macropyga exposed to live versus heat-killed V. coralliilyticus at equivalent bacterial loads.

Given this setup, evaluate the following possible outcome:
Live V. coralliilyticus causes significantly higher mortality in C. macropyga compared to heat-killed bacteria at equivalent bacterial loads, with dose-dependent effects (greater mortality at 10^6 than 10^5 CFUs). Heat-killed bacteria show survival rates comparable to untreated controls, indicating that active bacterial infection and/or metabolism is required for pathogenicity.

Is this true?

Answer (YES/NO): YES